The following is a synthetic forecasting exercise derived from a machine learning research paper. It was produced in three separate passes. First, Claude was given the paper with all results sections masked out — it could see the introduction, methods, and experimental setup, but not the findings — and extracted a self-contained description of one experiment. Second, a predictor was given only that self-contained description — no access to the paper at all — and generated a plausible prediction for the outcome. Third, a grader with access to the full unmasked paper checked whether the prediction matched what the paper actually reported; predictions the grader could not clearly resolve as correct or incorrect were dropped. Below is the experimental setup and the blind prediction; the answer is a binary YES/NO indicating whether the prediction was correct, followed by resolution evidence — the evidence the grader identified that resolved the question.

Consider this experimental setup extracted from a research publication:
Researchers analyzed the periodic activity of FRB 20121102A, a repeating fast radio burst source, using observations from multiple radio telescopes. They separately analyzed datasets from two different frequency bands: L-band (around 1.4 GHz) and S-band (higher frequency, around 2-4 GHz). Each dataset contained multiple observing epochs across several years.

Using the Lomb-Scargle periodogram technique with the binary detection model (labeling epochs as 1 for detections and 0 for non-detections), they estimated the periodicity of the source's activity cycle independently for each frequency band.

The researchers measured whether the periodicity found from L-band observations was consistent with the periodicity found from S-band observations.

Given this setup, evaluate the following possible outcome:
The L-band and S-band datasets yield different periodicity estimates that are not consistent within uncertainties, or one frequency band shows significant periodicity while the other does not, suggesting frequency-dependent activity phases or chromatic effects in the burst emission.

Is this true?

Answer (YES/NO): NO